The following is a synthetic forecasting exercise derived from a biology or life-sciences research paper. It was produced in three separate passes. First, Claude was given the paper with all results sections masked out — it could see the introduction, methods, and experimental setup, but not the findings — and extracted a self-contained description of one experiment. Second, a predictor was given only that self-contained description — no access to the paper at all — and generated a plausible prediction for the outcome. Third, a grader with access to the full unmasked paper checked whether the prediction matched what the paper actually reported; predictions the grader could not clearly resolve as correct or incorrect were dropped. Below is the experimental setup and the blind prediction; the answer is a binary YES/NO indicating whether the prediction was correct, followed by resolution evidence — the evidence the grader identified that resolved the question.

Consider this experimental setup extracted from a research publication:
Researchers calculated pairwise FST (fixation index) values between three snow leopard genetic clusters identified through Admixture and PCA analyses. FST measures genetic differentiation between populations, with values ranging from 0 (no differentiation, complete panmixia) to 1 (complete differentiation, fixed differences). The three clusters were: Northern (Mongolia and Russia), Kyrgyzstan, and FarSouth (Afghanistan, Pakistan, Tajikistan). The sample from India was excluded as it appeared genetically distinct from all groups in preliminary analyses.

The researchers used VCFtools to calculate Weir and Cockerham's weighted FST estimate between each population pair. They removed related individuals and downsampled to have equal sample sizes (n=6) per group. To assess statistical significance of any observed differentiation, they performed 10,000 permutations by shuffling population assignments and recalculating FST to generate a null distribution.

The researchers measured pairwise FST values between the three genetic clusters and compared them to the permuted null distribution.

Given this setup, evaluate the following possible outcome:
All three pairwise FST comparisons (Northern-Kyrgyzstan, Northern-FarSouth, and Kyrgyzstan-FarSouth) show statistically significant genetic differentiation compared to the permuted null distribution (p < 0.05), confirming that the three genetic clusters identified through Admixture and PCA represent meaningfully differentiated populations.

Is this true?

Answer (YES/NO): YES